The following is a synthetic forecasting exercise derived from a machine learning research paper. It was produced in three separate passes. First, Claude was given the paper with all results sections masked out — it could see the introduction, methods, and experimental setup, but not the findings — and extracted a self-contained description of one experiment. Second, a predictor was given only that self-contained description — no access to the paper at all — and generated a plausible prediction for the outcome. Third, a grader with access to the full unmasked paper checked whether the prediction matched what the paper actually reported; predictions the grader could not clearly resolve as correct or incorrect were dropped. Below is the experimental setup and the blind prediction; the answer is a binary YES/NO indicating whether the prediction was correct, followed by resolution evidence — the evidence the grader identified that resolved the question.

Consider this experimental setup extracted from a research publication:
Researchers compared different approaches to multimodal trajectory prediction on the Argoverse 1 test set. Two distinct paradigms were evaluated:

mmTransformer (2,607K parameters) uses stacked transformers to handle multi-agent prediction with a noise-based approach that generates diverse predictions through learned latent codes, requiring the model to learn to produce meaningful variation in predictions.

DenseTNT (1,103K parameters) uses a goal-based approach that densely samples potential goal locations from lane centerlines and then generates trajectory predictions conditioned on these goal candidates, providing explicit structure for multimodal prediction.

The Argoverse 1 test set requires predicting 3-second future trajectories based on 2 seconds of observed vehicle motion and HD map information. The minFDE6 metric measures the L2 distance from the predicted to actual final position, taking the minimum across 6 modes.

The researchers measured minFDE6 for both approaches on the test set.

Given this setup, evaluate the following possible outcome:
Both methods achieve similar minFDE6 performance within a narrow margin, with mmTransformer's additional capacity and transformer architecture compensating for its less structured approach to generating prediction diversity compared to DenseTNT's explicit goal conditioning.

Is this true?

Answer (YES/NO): NO